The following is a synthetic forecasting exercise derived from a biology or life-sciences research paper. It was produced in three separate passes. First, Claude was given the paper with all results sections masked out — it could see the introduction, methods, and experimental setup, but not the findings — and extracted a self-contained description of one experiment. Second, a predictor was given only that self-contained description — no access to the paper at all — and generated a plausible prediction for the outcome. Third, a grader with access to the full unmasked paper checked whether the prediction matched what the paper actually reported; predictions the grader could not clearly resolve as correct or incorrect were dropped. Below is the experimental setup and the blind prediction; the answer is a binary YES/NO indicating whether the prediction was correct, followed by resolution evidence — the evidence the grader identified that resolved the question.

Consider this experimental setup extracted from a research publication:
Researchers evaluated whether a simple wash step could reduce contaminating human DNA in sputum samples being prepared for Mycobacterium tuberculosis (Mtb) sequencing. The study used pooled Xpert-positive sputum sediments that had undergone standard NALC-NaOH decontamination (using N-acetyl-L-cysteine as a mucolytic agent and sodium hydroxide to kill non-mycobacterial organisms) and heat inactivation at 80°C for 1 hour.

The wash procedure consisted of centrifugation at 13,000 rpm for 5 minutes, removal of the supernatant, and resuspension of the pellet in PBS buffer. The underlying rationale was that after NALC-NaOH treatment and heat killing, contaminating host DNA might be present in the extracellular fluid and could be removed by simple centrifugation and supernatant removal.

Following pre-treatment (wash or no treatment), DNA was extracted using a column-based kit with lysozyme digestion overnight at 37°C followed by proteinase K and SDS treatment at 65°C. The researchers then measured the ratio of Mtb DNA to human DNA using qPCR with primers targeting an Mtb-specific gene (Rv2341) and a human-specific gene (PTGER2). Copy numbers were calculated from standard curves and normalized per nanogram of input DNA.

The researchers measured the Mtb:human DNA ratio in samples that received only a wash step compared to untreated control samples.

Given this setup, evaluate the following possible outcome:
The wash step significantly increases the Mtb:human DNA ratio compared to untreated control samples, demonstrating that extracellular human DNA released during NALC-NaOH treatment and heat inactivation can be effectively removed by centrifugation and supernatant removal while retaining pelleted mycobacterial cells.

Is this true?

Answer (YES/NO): YES